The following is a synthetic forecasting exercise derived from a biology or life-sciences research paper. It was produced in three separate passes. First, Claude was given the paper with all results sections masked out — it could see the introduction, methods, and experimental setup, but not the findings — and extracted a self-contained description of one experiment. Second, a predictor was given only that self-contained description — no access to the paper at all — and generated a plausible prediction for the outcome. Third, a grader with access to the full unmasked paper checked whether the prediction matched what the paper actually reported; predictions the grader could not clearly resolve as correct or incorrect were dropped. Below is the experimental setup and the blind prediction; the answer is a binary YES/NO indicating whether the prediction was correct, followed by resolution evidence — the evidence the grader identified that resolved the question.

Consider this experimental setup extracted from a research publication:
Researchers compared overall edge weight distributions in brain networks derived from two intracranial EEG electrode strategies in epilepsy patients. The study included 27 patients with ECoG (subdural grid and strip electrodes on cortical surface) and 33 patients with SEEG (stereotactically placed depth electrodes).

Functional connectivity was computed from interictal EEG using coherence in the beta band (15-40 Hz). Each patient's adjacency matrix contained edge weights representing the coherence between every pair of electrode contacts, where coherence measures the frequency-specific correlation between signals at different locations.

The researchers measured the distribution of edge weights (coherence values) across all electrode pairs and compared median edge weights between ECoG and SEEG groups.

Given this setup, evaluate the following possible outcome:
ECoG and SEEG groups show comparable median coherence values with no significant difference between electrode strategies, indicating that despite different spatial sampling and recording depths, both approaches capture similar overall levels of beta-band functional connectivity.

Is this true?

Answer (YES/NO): NO